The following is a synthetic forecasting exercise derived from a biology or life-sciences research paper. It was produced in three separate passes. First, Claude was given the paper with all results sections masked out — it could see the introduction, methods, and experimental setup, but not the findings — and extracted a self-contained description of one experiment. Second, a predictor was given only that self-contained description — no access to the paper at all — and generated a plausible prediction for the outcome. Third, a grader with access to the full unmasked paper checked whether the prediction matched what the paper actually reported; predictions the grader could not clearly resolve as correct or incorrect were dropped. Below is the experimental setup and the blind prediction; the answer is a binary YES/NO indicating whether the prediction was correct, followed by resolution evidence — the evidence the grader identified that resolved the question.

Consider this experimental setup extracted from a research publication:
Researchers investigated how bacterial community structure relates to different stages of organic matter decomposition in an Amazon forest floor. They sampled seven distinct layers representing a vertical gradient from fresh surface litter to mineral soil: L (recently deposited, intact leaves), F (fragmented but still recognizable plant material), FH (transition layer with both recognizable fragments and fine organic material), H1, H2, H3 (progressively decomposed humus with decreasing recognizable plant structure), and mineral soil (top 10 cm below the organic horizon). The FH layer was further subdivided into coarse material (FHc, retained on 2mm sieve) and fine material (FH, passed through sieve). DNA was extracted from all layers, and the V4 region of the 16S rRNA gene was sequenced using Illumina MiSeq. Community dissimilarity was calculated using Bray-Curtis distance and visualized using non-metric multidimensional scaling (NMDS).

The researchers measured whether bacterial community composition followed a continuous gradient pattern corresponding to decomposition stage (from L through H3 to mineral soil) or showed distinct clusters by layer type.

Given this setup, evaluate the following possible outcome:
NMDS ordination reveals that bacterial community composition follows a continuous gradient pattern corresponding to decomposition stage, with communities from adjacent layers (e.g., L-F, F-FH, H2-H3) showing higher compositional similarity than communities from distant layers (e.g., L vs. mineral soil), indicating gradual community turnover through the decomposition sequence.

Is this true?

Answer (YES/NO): YES